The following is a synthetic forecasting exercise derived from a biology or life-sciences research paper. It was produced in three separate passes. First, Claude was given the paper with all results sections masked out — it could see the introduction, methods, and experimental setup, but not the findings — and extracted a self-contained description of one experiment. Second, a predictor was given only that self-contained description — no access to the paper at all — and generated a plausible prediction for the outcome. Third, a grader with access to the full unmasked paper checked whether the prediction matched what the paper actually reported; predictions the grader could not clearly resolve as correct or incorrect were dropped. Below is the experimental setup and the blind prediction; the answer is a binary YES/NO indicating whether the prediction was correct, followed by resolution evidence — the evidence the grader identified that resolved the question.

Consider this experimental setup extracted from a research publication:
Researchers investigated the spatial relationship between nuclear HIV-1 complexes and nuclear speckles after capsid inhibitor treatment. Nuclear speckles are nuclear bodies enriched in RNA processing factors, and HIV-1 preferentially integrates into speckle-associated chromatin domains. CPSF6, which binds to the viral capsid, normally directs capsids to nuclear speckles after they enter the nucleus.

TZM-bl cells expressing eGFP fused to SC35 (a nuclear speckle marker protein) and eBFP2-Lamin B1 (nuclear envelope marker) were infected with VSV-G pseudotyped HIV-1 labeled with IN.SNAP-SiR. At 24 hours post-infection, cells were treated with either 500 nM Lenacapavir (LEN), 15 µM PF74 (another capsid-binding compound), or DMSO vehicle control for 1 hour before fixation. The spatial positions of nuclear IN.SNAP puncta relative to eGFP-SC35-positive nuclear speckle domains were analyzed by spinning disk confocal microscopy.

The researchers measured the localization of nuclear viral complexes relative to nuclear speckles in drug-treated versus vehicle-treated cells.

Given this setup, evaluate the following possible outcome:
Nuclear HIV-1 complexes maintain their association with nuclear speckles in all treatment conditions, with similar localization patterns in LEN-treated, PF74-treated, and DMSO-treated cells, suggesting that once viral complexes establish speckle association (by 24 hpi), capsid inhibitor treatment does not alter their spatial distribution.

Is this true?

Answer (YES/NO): NO